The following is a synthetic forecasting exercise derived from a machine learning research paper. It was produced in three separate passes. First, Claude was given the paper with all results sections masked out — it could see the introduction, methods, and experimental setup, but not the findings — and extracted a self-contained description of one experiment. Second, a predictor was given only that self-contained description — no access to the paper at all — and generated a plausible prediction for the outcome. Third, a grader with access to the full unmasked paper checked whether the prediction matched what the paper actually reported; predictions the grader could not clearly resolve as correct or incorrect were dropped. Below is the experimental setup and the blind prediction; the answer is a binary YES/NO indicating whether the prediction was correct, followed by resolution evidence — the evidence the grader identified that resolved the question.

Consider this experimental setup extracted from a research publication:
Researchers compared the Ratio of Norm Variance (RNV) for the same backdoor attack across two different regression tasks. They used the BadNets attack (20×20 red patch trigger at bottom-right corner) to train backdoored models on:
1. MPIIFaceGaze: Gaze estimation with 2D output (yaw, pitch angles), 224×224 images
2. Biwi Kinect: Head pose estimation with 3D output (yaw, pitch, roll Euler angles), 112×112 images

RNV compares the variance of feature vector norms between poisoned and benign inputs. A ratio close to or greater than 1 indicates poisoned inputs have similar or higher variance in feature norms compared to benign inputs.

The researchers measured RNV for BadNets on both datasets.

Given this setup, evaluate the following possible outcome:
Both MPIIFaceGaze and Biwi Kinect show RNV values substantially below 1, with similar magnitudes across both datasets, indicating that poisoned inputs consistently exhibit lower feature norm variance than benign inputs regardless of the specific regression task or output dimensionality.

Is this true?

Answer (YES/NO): NO